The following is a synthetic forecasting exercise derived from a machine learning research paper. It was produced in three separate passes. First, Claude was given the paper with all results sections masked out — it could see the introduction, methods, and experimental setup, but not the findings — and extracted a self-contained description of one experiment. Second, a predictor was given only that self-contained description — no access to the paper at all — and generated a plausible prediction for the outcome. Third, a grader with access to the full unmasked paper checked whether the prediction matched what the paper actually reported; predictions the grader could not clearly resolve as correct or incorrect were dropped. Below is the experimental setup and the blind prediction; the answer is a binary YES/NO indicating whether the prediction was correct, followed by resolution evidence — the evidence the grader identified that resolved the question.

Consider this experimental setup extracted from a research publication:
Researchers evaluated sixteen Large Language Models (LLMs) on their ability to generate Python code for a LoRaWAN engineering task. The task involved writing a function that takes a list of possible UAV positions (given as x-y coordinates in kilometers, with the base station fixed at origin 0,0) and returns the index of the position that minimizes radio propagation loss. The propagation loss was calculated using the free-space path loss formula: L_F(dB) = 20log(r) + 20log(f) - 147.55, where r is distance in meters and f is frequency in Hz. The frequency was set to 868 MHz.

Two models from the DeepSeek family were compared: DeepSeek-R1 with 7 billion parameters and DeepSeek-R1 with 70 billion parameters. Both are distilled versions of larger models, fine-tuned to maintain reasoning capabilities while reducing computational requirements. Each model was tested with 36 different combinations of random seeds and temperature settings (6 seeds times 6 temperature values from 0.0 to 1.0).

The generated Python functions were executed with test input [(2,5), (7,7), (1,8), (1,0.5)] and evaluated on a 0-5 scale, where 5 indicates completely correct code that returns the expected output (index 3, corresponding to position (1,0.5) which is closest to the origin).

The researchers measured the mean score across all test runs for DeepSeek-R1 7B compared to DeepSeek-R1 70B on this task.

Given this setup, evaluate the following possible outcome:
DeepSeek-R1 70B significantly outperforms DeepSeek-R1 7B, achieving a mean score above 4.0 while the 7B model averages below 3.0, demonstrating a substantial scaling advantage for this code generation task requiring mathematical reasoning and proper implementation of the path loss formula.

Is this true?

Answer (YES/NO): NO